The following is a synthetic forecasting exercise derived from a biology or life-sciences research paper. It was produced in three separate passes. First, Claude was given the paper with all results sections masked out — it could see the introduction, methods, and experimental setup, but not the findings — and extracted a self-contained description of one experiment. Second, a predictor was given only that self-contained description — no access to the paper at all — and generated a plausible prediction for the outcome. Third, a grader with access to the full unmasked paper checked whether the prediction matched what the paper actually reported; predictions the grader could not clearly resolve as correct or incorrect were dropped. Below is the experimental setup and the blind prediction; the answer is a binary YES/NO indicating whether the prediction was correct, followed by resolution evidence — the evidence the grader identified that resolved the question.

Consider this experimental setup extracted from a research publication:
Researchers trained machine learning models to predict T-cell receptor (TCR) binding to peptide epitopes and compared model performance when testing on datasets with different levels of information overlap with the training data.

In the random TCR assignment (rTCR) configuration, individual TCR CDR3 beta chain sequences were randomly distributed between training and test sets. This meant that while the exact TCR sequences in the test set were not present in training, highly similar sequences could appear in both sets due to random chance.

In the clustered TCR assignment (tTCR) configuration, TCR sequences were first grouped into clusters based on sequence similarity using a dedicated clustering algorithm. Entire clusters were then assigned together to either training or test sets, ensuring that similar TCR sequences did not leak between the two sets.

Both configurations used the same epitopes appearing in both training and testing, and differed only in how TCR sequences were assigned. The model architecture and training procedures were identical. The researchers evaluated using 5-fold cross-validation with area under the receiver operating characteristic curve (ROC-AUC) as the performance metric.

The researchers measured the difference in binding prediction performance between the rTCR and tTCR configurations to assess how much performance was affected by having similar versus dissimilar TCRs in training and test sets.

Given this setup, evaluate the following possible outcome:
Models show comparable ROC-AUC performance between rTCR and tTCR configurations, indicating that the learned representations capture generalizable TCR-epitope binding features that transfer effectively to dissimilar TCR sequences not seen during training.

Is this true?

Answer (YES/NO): NO